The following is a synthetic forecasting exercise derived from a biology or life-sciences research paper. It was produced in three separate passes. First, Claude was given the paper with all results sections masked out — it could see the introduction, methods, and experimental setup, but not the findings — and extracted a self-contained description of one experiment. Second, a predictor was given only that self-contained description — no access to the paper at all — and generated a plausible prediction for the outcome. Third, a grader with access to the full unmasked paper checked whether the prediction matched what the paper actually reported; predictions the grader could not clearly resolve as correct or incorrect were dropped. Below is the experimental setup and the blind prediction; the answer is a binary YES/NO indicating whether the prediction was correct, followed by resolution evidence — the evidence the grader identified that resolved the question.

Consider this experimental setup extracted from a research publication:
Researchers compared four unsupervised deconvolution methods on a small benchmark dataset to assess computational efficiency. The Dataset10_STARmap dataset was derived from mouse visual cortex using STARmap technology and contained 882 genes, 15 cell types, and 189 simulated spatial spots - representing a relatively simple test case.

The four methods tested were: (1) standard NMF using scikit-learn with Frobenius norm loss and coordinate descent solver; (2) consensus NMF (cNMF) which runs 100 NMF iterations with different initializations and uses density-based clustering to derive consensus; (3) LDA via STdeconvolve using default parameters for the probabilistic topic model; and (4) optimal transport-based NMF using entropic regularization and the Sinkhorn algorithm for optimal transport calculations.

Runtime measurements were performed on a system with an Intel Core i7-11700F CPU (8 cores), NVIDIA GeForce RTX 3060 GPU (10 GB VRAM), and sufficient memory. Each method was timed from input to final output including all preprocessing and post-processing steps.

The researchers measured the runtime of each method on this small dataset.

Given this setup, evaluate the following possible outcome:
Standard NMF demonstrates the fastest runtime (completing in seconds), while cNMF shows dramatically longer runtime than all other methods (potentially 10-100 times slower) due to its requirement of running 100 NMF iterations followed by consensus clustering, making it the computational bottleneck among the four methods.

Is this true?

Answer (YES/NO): NO